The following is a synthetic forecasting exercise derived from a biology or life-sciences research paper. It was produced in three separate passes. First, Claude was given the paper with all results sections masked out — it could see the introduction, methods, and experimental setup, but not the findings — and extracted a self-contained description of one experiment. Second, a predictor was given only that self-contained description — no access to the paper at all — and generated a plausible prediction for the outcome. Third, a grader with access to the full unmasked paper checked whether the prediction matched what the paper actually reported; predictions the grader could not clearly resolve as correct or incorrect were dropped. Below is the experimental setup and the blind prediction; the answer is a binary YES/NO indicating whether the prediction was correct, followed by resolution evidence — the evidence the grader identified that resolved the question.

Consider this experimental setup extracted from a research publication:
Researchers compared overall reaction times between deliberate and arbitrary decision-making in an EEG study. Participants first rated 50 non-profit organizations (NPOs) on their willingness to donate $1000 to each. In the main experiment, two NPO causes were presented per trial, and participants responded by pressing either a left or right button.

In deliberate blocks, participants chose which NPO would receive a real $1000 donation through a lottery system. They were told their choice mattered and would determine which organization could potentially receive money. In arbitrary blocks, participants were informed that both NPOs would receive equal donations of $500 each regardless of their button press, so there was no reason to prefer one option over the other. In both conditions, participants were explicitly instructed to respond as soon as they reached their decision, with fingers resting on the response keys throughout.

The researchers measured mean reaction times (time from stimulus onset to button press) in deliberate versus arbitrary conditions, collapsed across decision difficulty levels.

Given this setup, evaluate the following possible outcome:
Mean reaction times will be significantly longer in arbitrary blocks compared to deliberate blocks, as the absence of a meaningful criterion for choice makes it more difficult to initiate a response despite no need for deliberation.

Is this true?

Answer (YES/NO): NO